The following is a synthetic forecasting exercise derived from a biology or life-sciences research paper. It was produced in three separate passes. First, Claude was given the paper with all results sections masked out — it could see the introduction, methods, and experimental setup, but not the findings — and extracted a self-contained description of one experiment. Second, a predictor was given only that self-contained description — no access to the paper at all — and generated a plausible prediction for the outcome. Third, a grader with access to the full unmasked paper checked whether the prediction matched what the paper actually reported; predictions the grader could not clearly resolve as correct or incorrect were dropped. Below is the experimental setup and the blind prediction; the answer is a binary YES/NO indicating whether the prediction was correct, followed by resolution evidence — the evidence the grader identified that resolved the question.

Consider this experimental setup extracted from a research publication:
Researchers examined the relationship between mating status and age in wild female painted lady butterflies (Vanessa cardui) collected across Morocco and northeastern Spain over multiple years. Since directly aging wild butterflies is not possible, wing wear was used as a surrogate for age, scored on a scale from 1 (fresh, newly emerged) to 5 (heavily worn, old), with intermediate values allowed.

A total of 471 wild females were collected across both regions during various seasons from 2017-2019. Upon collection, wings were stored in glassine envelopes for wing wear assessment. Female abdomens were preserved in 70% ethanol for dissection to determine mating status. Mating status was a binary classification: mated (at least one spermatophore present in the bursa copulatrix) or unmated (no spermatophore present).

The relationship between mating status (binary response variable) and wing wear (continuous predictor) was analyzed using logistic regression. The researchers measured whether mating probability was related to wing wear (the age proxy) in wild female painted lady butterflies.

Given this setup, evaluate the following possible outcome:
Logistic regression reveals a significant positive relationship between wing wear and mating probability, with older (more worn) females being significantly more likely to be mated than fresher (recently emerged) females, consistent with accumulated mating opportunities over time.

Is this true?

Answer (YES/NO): YES